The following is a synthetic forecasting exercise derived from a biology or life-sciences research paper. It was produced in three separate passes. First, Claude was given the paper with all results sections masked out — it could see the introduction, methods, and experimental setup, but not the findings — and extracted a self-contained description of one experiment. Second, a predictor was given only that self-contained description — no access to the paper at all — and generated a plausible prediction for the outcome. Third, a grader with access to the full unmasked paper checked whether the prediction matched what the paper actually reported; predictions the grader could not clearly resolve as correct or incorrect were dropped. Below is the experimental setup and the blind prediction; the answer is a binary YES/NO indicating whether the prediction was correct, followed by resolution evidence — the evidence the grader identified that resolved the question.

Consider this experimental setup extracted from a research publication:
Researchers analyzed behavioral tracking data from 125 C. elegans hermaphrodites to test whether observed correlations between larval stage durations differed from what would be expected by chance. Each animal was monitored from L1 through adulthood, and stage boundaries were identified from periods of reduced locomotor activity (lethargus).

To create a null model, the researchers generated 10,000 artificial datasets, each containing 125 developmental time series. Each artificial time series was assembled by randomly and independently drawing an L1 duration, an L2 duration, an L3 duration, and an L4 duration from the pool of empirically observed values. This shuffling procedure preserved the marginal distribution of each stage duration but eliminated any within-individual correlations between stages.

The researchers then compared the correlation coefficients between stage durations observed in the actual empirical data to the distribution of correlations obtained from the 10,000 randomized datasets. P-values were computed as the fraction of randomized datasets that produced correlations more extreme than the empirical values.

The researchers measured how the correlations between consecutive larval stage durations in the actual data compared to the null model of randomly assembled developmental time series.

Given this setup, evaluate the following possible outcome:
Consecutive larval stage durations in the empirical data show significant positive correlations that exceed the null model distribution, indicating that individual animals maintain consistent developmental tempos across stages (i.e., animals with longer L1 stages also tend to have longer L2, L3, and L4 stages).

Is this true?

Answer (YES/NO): NO